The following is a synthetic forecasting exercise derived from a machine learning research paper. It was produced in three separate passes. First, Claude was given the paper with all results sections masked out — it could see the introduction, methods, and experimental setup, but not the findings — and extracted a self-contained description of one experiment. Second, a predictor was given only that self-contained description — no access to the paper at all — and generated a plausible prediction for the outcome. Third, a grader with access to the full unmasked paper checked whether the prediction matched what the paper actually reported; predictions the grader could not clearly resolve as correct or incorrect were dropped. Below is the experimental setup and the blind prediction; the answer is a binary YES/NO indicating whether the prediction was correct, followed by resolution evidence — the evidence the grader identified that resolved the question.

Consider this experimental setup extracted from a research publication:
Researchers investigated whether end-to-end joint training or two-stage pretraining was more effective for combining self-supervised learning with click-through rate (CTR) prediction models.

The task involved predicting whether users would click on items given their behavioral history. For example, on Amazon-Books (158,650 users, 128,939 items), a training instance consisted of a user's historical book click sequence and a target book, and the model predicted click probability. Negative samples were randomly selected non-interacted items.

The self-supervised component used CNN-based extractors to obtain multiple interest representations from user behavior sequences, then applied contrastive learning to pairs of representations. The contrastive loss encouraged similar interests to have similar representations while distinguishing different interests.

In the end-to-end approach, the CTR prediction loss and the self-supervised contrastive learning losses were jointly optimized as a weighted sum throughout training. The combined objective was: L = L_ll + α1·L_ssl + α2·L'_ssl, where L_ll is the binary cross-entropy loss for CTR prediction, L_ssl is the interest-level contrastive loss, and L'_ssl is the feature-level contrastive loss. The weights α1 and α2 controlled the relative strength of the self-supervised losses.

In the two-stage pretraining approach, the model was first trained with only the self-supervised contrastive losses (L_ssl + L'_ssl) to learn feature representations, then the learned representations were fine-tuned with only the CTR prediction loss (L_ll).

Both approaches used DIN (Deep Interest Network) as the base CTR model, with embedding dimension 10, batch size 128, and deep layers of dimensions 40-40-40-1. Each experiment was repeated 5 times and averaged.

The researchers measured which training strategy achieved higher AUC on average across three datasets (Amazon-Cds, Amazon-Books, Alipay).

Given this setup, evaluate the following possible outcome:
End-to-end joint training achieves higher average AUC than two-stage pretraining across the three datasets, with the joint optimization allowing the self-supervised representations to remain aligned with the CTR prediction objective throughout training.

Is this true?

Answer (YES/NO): YES